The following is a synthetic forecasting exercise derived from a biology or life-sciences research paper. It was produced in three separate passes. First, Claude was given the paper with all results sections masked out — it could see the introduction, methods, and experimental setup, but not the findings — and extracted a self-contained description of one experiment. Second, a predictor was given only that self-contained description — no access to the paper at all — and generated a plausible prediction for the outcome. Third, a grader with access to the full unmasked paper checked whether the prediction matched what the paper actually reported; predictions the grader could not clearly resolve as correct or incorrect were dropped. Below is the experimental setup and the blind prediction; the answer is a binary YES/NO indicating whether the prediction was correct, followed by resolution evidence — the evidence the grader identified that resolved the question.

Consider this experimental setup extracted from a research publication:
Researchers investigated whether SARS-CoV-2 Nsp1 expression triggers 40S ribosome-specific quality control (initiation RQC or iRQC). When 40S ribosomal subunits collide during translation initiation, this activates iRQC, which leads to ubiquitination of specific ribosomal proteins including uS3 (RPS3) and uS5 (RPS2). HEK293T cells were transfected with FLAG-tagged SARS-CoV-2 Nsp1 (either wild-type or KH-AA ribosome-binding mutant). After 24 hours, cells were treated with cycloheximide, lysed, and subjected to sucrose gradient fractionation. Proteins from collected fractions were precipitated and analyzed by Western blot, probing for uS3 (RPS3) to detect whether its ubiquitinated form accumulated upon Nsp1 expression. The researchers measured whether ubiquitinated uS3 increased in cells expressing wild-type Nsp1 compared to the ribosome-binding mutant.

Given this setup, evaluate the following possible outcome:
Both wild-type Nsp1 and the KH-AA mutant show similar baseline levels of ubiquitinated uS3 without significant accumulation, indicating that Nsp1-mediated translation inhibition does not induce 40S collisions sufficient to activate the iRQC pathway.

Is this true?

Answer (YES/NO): YES